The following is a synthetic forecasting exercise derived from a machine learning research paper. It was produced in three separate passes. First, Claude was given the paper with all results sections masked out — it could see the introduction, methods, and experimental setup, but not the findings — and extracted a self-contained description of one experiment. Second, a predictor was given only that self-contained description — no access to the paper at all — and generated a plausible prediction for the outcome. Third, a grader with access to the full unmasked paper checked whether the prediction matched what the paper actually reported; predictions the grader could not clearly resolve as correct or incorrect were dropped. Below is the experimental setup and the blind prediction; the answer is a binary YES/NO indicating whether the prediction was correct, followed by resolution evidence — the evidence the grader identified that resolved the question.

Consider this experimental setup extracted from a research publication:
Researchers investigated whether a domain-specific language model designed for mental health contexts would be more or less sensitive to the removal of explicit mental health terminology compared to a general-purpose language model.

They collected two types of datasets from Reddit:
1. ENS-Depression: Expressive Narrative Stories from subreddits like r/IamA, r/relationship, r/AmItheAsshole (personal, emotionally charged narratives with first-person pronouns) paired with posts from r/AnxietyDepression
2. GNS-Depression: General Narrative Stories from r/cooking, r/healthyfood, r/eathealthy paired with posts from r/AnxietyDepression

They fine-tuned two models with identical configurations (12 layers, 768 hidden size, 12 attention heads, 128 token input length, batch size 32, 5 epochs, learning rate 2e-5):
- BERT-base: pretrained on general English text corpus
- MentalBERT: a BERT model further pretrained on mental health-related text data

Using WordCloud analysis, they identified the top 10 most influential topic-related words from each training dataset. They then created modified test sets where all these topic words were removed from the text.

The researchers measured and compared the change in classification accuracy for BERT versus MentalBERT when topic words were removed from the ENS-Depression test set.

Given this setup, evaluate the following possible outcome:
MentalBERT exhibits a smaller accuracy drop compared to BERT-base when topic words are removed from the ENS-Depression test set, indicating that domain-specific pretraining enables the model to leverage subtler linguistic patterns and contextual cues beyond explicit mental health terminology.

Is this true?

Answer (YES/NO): NO